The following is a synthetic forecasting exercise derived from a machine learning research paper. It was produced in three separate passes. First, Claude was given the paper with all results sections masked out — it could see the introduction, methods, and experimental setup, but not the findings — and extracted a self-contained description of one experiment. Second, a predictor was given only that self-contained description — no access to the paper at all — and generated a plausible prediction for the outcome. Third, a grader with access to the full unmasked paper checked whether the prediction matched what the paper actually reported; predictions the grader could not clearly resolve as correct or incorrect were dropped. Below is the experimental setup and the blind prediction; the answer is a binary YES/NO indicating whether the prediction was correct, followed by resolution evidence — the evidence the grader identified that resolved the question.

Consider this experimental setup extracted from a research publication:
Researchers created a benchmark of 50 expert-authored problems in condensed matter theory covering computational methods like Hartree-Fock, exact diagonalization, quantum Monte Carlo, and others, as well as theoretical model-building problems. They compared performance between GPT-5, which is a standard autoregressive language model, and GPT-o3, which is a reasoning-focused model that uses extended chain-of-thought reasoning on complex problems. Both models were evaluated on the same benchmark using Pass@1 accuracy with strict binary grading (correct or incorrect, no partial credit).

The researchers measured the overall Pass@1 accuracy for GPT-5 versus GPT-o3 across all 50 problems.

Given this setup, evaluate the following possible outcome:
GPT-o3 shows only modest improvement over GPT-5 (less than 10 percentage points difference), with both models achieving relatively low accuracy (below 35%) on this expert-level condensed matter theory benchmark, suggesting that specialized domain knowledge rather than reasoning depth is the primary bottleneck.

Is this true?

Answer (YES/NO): NO